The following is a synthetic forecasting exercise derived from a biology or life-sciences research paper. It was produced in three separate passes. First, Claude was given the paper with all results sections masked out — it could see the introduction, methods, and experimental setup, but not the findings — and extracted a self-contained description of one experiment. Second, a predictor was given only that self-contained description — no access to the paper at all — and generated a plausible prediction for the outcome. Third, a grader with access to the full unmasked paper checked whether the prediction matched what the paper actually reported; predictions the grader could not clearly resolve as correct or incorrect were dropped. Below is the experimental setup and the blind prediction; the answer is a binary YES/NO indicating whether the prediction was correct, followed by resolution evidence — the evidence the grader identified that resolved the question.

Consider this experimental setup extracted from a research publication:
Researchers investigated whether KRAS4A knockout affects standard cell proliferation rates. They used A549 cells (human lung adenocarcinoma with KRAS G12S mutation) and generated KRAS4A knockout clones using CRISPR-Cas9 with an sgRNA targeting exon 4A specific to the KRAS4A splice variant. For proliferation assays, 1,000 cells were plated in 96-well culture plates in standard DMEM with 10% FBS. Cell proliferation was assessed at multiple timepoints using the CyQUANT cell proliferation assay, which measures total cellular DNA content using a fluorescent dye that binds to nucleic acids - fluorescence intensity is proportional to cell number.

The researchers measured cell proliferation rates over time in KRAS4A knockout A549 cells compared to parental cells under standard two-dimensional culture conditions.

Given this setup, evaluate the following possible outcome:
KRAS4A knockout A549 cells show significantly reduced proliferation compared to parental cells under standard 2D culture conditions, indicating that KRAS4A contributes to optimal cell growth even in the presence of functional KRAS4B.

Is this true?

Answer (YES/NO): YES